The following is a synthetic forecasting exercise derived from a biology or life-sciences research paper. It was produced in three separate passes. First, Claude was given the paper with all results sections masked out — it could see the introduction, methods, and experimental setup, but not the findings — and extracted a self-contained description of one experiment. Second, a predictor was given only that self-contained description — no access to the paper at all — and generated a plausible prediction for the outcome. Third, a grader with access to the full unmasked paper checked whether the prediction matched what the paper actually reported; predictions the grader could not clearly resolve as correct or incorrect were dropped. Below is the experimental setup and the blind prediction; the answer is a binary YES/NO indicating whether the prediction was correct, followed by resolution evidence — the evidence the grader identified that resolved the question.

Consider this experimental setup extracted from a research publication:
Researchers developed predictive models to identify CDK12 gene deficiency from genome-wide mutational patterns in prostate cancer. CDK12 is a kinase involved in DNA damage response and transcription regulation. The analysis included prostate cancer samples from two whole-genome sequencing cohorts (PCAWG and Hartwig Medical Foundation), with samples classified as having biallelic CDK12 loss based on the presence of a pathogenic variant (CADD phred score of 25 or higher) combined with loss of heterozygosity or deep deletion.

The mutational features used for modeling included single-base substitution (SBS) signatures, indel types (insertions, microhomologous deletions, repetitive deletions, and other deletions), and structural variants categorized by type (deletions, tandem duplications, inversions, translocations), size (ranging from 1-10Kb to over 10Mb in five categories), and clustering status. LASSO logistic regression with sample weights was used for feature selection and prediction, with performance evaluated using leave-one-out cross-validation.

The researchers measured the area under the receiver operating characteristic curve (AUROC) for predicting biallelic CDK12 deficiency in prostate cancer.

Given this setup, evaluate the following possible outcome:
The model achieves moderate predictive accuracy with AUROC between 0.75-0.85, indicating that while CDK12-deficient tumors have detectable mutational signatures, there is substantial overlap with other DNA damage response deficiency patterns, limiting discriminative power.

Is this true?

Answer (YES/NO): NO